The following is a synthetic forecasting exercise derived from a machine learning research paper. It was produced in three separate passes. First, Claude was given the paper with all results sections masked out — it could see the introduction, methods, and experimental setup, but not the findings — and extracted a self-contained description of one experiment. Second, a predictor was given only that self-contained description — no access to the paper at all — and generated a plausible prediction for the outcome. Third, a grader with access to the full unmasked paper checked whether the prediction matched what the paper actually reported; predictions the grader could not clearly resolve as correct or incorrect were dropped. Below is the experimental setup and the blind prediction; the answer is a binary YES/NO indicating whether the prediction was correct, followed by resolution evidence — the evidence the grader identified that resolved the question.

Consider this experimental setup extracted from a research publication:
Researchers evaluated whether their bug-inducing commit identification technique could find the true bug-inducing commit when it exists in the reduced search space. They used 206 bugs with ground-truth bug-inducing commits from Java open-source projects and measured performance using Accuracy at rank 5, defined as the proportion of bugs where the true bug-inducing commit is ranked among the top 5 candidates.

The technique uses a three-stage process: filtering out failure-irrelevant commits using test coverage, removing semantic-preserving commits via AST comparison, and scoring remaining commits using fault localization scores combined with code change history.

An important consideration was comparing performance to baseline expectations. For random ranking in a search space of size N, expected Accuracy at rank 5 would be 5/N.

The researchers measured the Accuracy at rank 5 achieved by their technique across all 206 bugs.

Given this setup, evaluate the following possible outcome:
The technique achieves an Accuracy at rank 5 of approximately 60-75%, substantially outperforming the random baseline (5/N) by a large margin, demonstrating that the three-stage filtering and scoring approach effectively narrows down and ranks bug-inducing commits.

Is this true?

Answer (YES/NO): YES